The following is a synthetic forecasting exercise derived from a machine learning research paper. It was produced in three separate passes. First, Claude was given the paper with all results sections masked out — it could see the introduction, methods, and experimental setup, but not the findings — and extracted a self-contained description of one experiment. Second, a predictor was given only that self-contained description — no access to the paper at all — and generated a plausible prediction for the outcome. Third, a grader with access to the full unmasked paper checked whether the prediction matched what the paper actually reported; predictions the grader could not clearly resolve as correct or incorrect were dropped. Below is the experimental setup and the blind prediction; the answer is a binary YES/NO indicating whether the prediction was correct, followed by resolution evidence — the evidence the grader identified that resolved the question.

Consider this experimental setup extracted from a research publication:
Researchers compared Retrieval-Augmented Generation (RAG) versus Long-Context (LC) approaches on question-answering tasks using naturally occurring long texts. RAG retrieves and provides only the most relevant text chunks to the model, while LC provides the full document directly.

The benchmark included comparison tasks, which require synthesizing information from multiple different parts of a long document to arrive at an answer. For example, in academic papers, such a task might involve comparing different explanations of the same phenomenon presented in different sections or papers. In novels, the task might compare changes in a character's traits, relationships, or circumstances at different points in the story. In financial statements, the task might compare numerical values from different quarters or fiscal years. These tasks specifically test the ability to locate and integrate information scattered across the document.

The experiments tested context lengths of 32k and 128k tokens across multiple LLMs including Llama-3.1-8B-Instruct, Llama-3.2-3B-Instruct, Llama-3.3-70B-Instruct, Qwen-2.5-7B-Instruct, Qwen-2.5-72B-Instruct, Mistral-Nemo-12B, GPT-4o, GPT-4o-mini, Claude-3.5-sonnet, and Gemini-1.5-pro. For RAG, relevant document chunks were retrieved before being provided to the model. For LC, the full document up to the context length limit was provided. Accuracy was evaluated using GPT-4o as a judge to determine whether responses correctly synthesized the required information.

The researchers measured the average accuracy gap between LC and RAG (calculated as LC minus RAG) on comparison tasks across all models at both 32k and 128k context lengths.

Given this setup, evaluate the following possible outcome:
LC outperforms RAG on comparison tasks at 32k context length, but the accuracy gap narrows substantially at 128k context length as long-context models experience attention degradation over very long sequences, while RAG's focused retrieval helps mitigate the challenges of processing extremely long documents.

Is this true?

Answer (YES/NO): NO